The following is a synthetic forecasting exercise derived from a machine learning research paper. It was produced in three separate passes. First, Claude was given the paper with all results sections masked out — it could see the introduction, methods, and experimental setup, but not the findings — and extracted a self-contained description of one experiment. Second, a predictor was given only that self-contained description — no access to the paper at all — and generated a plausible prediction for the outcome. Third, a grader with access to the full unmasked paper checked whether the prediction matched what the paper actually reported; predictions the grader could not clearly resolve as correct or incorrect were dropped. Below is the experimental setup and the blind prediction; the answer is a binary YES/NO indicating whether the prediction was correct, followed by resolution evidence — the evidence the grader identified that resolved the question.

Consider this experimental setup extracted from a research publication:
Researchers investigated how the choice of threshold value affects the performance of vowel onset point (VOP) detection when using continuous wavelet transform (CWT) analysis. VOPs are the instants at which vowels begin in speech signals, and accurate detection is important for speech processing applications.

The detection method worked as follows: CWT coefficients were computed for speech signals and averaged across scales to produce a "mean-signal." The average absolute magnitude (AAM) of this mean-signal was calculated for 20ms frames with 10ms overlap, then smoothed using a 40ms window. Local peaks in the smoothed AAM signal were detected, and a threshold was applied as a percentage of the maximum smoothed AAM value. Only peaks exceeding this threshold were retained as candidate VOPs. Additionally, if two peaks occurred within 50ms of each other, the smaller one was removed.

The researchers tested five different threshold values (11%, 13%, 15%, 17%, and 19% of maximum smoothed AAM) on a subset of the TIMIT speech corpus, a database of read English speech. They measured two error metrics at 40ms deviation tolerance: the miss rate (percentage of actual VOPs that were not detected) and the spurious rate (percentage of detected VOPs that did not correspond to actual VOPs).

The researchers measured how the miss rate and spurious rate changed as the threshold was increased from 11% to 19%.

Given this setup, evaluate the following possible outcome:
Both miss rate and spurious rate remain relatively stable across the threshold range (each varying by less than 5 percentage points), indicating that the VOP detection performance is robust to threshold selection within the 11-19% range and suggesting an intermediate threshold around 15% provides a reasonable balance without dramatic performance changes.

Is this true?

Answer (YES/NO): NO